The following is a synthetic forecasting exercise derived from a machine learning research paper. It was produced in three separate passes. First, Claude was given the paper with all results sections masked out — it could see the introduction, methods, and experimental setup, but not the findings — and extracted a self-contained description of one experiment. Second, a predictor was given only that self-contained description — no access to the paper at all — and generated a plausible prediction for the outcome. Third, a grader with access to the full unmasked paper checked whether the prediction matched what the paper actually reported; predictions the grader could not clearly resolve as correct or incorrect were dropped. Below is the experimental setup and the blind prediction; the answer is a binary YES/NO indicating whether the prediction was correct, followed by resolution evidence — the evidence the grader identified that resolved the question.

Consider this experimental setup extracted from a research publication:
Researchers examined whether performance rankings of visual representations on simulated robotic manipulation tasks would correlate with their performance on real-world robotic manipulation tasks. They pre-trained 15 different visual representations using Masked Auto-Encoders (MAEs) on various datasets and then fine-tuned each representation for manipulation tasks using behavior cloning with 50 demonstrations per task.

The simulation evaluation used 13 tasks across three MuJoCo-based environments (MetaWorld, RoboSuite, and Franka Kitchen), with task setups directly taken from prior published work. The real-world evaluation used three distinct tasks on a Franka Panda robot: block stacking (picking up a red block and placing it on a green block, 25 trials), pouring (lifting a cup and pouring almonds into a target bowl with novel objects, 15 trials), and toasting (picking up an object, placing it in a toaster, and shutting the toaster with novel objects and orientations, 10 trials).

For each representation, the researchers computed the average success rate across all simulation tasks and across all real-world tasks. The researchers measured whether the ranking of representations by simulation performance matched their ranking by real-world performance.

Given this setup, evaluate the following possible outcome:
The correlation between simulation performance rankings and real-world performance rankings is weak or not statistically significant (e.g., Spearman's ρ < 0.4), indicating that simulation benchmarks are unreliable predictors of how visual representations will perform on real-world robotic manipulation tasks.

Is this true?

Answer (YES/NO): YES